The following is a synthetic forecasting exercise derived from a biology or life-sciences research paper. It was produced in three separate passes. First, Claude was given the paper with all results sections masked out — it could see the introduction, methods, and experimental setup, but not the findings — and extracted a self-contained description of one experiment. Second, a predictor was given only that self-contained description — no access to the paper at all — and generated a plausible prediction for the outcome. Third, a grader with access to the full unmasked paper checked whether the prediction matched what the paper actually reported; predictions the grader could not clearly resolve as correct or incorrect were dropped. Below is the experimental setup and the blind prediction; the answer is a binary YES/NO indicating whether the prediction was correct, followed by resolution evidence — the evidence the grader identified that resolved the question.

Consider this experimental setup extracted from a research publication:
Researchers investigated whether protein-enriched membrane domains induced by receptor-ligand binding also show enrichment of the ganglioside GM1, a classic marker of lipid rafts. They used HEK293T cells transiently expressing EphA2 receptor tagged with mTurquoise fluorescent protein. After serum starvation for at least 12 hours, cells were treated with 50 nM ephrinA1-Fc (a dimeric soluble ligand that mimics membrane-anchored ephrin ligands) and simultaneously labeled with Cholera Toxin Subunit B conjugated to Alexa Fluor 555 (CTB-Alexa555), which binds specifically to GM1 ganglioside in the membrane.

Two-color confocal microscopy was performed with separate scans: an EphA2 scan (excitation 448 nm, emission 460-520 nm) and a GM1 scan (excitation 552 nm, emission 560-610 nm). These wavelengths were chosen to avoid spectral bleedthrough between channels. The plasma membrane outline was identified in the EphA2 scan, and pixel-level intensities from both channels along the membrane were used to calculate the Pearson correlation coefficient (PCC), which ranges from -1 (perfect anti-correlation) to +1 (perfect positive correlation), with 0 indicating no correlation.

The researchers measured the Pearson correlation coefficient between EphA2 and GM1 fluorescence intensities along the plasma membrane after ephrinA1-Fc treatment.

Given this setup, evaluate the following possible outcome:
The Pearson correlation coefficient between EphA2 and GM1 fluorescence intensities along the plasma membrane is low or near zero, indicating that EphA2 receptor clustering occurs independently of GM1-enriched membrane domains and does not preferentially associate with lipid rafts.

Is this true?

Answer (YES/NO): NO